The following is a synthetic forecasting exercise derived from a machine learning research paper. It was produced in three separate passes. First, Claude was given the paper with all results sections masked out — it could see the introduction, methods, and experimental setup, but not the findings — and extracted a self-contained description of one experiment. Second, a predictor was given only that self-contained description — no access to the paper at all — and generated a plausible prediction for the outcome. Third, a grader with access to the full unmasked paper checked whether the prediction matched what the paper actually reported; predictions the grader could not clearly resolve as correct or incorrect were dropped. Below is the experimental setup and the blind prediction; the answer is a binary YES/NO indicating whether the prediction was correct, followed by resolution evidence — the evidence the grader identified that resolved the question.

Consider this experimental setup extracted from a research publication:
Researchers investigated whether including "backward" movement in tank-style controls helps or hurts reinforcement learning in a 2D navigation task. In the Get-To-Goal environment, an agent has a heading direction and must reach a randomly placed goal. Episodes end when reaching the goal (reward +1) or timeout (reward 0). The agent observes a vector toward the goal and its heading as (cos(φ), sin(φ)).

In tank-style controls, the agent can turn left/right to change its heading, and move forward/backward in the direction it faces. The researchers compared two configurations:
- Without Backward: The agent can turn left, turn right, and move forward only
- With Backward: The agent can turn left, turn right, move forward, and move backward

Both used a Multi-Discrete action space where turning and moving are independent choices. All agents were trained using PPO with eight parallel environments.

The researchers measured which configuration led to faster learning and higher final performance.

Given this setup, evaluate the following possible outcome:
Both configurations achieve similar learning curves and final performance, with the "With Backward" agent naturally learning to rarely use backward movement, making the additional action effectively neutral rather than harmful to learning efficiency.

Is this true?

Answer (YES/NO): NO